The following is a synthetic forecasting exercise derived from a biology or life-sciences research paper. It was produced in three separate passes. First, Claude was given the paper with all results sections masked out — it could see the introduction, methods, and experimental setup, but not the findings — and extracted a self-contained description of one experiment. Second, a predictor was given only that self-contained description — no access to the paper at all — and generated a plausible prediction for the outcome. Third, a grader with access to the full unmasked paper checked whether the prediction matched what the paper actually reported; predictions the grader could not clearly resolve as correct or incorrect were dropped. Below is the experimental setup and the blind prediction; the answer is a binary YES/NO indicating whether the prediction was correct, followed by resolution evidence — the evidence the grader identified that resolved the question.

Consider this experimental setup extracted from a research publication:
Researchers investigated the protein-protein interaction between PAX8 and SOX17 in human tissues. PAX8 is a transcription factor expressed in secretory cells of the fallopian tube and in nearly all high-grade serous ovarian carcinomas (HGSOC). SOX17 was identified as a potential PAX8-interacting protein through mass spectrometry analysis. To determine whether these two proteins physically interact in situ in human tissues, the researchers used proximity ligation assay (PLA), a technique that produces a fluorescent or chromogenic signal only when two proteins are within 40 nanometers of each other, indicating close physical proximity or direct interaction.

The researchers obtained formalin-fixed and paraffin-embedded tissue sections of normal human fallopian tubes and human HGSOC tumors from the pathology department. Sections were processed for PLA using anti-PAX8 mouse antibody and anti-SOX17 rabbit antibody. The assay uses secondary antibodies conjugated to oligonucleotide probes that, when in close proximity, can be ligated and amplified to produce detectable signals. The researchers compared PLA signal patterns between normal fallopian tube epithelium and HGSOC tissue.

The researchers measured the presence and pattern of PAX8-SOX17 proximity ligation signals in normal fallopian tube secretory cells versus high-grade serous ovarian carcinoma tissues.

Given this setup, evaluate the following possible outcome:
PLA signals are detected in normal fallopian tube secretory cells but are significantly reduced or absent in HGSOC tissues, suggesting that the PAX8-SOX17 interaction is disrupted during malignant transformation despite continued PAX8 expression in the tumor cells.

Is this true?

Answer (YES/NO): NO